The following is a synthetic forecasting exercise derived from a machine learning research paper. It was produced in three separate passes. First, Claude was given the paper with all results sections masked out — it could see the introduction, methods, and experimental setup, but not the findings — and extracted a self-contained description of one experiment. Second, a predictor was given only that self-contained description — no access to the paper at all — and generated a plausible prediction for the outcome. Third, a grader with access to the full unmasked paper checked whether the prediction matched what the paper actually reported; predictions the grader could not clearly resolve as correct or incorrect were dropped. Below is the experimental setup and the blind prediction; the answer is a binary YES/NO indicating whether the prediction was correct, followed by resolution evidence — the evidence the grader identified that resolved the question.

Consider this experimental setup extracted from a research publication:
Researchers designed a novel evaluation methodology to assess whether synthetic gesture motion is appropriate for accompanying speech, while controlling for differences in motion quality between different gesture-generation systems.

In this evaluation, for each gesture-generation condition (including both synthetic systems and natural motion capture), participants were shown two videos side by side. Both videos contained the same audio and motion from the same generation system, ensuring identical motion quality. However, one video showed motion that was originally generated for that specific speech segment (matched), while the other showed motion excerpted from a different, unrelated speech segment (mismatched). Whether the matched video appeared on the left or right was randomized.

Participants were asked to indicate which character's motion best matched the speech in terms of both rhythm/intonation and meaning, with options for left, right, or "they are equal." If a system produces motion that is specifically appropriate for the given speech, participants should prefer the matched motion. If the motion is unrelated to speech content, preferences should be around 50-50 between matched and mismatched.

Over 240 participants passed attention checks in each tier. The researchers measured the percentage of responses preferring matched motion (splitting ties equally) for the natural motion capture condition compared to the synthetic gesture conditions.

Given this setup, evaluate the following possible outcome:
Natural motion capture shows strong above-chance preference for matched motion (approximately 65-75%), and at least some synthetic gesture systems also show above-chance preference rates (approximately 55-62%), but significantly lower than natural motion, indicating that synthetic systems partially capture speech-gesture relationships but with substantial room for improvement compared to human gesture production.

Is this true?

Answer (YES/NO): YES